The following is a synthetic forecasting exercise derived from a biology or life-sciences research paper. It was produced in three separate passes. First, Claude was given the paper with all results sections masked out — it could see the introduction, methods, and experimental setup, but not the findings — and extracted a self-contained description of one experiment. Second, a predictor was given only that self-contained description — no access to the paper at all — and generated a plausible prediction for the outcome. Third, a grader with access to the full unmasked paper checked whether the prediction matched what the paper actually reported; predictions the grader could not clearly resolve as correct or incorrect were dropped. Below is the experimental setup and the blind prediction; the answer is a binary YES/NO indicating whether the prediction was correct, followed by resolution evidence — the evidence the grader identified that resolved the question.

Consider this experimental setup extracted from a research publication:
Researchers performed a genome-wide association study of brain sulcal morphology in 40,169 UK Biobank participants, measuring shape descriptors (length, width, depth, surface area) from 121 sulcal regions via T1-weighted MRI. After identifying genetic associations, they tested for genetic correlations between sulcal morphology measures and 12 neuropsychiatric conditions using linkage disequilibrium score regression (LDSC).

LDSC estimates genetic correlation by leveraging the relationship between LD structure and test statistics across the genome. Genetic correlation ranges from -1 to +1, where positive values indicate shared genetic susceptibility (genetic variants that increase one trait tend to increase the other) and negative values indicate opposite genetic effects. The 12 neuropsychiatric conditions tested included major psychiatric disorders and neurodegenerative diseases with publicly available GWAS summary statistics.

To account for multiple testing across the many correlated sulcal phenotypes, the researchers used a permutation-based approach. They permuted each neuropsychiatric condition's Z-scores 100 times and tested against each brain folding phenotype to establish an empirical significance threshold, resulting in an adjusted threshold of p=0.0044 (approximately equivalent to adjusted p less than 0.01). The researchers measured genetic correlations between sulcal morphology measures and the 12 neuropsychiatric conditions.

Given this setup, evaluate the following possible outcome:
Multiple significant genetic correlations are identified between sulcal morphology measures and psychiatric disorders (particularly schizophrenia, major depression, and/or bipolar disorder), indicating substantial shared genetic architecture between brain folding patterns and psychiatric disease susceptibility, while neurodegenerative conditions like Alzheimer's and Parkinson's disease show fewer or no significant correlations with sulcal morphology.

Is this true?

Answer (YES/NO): NO